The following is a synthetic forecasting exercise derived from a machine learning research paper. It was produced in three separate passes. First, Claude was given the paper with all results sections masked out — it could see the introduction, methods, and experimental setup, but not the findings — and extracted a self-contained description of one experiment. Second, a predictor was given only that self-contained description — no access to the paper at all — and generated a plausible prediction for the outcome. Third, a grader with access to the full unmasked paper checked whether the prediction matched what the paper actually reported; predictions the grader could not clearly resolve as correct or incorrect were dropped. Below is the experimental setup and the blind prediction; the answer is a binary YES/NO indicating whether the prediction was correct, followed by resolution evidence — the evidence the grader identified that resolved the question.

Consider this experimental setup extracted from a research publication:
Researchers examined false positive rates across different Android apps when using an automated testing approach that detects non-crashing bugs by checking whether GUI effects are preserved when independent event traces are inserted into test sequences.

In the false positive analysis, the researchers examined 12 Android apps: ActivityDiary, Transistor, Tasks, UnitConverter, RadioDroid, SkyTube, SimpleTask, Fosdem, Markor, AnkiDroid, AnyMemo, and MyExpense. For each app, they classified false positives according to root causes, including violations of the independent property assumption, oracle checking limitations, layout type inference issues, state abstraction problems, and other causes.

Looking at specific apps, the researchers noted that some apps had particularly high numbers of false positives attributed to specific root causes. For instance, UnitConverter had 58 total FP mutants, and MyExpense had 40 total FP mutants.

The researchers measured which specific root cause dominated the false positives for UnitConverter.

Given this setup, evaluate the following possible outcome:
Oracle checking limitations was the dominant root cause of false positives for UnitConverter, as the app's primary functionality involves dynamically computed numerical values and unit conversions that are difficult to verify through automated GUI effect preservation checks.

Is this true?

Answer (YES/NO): NO